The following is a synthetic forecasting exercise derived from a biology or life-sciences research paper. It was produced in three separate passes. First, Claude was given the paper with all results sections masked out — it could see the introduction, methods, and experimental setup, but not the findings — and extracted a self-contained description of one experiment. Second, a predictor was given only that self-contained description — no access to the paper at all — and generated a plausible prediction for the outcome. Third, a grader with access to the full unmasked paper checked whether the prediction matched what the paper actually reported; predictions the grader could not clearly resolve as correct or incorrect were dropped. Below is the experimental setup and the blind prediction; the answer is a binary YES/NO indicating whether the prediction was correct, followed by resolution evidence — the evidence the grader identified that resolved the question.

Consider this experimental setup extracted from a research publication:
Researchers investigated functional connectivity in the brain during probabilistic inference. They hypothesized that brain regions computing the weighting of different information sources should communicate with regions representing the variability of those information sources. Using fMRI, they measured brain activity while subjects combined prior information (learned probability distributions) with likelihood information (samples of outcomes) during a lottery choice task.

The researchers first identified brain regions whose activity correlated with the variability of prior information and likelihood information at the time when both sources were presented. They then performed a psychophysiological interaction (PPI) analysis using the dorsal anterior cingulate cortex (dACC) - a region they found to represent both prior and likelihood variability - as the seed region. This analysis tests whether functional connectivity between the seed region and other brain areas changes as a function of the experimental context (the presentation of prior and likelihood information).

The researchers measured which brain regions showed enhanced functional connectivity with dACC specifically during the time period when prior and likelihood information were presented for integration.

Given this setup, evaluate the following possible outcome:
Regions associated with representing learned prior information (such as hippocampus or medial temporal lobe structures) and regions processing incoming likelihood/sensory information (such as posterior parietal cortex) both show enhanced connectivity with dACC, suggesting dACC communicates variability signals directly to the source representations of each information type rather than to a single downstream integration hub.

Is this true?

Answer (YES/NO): NO